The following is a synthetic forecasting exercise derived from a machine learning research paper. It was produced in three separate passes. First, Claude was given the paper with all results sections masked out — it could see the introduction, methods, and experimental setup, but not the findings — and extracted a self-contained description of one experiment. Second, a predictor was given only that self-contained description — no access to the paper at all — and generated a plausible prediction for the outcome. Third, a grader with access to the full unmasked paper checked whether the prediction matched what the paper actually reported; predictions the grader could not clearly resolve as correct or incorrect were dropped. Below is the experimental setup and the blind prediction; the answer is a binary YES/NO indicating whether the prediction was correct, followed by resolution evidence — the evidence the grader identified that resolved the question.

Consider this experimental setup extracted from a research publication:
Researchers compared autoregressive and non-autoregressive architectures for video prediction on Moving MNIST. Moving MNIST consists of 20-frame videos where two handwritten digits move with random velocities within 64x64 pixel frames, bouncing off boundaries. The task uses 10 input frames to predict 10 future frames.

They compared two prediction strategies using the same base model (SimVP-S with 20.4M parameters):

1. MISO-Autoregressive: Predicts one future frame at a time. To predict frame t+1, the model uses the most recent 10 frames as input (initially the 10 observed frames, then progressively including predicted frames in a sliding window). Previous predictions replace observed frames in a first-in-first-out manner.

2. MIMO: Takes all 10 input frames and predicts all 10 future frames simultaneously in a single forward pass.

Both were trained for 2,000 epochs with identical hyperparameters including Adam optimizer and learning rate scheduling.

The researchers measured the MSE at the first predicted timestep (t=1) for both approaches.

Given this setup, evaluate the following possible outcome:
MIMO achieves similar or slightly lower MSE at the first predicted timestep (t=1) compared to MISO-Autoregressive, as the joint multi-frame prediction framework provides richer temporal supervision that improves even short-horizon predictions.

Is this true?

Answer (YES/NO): NO